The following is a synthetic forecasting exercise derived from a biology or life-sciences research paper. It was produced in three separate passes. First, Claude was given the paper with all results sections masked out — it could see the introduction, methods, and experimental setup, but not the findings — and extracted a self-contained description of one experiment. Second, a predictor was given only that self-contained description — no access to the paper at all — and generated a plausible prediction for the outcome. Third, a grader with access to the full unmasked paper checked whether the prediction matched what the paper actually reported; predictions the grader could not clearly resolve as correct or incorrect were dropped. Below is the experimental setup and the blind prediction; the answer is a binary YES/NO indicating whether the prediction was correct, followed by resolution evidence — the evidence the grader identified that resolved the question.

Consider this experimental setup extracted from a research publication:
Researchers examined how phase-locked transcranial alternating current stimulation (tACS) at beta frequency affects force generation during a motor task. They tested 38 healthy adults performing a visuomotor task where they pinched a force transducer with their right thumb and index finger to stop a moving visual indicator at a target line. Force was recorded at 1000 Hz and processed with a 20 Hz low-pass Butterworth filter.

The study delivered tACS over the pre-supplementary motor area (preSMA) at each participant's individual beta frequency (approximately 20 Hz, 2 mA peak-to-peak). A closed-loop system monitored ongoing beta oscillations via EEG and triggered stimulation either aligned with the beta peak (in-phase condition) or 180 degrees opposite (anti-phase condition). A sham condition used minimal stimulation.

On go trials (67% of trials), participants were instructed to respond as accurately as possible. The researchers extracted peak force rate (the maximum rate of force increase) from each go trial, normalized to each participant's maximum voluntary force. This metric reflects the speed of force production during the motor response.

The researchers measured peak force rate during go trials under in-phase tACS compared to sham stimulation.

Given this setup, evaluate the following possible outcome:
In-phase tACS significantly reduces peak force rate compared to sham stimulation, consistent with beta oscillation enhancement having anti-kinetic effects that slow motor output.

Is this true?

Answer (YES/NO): YES